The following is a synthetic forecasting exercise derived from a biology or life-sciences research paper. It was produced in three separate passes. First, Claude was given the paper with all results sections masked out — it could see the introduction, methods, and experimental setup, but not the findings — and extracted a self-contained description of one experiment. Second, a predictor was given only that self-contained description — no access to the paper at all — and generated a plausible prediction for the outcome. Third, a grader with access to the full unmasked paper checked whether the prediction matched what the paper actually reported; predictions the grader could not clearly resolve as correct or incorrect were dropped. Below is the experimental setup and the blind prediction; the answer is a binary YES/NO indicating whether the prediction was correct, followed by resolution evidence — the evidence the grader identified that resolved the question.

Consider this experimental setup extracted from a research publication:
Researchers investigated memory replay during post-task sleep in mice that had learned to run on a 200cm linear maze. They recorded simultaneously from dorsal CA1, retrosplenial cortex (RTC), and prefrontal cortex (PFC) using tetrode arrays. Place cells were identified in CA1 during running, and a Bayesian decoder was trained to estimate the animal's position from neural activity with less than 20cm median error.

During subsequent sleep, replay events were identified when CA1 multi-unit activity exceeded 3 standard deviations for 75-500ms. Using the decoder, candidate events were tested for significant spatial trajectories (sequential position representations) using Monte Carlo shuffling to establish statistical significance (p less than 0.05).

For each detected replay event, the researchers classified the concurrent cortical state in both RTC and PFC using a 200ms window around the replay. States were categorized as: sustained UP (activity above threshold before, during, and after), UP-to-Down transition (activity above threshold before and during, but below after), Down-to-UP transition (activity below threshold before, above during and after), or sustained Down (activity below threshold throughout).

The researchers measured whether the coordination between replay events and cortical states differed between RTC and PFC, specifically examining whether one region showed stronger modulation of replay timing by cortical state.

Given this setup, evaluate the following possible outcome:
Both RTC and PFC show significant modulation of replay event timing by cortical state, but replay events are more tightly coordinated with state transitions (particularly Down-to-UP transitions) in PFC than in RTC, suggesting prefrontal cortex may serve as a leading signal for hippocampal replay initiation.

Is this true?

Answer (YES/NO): NO